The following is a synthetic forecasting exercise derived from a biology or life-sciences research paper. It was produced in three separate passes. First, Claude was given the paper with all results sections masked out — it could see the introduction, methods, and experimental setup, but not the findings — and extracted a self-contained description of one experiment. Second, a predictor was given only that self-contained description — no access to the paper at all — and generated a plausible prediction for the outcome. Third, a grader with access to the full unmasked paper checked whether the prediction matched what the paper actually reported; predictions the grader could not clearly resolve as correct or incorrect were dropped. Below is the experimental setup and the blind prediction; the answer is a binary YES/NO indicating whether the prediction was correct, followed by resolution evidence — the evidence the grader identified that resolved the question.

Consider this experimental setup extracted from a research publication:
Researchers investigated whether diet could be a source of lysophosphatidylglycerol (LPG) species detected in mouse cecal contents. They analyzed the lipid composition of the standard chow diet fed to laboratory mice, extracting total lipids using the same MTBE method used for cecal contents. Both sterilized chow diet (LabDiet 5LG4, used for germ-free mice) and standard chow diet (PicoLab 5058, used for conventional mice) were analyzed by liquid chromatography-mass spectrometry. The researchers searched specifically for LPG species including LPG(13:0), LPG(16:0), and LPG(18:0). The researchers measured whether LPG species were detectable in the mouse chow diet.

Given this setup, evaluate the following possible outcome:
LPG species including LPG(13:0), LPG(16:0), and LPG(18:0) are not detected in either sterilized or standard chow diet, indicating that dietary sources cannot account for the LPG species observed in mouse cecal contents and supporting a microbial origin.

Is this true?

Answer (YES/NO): YES